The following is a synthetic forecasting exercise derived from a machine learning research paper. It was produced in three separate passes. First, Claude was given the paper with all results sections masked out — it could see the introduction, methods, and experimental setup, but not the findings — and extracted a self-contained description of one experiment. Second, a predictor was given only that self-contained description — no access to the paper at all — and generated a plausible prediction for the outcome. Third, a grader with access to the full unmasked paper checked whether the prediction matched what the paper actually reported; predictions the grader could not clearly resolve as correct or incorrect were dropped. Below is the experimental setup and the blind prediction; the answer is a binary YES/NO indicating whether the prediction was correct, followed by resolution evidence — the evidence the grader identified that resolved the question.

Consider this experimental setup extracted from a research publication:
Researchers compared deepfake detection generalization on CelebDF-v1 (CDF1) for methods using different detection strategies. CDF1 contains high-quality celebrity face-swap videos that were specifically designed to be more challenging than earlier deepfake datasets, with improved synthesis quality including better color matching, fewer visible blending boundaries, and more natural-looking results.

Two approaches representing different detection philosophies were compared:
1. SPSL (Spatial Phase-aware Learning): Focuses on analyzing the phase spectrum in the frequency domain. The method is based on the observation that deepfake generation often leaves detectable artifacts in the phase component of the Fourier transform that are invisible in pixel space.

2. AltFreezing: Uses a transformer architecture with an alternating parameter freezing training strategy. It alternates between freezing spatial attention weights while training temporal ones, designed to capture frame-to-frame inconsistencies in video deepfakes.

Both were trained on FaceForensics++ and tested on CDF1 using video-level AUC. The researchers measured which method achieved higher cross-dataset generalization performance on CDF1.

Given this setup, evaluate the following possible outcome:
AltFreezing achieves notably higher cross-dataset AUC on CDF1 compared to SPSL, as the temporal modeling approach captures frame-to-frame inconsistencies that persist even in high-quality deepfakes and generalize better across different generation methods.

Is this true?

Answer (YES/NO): YES